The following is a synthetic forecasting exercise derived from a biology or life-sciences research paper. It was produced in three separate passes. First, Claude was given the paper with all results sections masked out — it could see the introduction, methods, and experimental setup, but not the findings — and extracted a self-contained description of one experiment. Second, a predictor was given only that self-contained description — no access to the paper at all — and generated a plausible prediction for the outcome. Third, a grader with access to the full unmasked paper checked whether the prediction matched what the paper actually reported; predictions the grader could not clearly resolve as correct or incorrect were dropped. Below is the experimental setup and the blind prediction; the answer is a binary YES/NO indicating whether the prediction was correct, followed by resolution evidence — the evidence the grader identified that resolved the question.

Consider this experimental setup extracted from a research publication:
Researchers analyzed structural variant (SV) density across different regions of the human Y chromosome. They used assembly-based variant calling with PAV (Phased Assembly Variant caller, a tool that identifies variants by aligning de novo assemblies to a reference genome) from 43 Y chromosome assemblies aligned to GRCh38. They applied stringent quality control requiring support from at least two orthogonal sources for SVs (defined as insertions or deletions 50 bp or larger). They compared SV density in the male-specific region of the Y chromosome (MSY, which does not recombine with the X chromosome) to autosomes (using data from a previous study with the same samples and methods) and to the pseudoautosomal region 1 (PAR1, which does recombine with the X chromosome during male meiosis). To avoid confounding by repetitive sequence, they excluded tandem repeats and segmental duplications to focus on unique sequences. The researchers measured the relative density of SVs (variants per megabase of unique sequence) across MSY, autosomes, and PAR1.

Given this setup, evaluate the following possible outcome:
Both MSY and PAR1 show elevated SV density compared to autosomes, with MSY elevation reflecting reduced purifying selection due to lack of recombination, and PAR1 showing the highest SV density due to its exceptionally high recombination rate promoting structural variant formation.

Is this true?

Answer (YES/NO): NO